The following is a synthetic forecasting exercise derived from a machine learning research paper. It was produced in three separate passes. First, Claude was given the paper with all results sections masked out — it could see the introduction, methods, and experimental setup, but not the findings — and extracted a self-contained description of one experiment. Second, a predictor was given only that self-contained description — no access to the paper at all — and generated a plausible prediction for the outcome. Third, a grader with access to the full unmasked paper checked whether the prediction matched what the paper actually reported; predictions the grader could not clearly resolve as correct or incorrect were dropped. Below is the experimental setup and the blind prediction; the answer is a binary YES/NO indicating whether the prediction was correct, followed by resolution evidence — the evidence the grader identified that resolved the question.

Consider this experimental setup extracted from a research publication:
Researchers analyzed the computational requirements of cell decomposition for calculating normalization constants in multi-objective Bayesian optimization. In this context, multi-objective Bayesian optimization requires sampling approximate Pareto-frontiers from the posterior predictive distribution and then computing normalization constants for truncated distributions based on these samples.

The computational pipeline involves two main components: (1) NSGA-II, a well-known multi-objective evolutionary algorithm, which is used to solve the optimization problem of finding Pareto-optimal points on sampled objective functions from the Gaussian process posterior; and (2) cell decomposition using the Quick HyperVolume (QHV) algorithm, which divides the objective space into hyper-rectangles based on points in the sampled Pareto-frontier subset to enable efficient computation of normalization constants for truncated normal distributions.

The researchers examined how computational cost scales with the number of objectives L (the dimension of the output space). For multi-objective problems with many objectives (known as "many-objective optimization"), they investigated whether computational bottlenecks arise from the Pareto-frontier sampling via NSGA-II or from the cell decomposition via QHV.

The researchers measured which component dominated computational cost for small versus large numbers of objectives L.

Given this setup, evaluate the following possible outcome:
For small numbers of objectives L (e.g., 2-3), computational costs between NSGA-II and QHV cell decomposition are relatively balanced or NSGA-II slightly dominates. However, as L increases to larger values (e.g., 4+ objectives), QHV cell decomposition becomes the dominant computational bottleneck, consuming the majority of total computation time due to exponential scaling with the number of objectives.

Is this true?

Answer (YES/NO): NO